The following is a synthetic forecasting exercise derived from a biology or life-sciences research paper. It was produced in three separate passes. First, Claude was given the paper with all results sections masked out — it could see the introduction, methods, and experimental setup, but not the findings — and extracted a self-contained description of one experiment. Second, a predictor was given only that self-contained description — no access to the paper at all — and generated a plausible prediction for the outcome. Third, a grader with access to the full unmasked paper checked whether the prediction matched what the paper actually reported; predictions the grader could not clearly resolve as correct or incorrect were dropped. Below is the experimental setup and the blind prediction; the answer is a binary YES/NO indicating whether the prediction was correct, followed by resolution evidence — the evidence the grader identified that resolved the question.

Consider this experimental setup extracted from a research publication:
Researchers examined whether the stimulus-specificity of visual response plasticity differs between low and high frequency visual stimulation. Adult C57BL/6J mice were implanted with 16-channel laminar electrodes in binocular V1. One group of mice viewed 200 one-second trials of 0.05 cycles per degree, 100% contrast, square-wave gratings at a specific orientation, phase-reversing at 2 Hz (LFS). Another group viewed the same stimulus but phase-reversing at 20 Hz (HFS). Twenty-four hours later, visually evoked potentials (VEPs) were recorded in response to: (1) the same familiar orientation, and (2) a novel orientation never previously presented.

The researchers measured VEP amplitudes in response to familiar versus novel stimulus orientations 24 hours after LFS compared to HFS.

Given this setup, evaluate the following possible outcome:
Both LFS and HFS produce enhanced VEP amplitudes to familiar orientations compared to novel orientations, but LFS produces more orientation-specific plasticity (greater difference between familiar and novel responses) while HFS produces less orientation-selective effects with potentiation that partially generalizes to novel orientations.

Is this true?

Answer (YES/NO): NO